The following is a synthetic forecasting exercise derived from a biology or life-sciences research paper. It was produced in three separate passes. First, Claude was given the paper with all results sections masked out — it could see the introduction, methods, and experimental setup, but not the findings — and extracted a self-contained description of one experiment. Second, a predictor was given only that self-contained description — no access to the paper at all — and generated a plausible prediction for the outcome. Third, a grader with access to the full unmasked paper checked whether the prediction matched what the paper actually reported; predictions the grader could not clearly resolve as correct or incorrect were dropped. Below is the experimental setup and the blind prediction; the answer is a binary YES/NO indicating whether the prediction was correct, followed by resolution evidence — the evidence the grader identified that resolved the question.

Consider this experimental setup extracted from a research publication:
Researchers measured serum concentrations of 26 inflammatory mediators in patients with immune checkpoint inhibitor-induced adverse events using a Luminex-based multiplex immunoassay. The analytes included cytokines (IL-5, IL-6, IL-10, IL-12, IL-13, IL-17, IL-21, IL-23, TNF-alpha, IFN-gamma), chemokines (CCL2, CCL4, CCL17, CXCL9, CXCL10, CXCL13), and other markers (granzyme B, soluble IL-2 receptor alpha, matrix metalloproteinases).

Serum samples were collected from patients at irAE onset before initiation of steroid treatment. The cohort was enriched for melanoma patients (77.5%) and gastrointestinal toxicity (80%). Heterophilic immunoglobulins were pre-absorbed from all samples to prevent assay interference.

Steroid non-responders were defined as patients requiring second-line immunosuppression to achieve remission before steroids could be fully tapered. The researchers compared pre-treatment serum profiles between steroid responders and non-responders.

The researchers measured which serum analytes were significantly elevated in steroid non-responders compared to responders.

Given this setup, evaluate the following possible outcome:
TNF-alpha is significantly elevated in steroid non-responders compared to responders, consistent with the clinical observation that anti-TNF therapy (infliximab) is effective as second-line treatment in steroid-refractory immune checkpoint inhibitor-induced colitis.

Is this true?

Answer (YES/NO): NO